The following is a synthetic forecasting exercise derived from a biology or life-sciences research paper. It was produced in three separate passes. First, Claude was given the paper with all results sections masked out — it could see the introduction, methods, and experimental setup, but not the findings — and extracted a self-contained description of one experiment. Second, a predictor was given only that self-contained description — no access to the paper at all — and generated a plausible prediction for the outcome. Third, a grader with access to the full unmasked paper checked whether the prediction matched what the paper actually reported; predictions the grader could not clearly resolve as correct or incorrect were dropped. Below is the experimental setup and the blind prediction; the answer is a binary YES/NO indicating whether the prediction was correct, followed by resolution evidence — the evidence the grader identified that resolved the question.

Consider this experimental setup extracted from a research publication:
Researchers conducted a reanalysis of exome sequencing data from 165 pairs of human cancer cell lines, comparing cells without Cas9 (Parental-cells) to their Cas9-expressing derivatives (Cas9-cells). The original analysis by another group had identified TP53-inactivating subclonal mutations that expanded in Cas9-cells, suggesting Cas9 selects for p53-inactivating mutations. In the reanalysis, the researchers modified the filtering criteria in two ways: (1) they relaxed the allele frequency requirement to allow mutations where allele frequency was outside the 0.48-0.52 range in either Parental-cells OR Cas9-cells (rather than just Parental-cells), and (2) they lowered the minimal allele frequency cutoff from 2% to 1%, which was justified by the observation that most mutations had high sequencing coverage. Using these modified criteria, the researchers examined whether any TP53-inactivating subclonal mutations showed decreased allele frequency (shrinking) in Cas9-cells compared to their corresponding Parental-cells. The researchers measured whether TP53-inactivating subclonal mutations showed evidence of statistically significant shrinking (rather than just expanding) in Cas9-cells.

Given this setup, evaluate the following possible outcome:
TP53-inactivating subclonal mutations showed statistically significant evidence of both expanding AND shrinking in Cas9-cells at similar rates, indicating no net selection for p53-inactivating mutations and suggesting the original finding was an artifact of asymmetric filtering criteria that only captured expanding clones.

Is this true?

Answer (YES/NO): NO